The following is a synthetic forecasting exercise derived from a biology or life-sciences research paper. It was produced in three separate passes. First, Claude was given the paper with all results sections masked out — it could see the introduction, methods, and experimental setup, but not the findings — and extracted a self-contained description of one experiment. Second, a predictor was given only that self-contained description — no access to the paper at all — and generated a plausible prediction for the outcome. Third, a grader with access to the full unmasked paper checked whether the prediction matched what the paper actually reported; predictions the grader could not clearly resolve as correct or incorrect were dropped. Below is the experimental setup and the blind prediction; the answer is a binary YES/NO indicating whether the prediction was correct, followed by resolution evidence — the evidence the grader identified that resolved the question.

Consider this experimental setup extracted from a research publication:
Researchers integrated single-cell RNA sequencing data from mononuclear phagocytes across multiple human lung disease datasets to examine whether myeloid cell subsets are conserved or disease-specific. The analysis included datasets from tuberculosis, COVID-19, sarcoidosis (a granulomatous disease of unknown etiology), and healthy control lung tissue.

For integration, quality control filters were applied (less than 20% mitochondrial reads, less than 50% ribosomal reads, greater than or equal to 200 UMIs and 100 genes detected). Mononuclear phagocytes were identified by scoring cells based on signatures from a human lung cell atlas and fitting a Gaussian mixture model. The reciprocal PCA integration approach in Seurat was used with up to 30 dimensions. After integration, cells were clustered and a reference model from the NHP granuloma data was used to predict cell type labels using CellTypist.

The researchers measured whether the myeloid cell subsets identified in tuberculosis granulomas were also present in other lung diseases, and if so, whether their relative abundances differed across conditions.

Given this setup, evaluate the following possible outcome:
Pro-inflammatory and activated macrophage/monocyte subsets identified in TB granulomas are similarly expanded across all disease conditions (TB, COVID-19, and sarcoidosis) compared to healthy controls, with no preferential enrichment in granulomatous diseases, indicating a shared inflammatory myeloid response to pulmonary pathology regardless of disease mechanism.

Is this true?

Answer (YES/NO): NO